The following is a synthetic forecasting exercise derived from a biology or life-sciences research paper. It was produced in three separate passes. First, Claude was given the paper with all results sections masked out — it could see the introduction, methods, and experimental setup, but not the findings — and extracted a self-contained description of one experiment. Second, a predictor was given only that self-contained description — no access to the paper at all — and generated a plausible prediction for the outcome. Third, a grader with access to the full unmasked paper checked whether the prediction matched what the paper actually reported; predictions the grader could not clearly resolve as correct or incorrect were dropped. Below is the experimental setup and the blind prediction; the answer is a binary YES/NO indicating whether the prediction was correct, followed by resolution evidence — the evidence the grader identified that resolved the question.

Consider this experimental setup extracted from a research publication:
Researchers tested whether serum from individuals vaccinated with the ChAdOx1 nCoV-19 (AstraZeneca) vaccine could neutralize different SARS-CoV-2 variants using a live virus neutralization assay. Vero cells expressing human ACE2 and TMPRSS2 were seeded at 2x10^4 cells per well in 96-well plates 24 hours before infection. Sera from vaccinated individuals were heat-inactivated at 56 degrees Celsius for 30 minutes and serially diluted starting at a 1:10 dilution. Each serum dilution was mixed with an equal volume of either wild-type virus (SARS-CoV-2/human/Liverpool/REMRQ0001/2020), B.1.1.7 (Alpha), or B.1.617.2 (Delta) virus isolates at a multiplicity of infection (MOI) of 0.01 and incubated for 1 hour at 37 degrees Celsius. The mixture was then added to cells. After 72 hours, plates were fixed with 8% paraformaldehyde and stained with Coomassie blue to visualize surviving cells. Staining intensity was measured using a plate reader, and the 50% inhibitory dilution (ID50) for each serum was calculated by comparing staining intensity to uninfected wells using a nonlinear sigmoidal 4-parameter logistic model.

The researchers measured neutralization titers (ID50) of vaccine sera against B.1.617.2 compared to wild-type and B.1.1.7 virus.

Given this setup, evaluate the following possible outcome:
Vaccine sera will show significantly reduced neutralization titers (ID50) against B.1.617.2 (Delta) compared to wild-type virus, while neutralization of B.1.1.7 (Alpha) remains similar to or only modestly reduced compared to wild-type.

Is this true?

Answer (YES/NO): YES